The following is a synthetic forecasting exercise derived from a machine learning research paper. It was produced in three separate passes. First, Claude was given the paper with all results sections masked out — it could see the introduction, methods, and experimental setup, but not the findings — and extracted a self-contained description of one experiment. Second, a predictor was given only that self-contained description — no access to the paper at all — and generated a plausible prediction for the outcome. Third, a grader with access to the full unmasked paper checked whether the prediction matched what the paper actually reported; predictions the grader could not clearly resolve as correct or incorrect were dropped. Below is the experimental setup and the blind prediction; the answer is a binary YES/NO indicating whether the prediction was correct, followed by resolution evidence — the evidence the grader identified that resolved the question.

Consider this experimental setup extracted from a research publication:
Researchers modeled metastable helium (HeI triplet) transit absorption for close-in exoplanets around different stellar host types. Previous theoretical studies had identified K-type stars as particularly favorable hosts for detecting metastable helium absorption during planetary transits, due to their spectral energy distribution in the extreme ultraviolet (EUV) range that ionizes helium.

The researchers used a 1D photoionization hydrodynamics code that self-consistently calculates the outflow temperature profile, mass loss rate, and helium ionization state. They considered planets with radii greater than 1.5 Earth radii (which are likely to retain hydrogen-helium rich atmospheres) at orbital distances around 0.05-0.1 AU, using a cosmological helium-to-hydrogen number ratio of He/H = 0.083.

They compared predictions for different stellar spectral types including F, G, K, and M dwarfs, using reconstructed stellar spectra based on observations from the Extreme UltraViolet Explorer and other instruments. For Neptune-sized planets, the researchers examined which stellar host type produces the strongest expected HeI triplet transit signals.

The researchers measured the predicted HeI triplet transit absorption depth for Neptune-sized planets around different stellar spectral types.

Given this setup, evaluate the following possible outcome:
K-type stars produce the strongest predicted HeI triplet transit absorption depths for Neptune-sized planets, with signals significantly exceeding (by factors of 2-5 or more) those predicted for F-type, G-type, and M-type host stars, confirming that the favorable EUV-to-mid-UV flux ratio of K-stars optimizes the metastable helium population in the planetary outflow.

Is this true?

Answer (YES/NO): NO